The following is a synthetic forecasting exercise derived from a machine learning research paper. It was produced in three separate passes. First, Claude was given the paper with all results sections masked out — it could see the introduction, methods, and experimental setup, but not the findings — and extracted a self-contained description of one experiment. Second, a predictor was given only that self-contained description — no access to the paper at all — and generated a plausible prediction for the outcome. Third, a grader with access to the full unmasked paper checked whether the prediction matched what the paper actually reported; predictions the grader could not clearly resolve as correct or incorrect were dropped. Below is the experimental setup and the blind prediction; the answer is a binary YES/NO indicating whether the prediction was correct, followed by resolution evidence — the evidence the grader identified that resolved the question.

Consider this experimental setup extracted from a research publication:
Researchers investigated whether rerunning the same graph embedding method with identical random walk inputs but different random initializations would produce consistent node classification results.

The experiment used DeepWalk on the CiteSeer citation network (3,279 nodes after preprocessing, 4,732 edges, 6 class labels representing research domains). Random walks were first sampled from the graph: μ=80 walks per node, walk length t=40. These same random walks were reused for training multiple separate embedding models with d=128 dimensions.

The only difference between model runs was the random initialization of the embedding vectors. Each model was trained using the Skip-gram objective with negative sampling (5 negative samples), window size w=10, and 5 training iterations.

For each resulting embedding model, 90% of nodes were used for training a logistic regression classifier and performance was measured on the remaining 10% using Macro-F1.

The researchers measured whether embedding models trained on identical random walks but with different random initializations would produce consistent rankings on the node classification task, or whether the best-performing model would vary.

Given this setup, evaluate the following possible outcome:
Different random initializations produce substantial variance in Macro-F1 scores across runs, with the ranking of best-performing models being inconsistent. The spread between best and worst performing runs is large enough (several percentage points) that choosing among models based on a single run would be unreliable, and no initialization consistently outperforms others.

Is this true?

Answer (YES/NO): NO